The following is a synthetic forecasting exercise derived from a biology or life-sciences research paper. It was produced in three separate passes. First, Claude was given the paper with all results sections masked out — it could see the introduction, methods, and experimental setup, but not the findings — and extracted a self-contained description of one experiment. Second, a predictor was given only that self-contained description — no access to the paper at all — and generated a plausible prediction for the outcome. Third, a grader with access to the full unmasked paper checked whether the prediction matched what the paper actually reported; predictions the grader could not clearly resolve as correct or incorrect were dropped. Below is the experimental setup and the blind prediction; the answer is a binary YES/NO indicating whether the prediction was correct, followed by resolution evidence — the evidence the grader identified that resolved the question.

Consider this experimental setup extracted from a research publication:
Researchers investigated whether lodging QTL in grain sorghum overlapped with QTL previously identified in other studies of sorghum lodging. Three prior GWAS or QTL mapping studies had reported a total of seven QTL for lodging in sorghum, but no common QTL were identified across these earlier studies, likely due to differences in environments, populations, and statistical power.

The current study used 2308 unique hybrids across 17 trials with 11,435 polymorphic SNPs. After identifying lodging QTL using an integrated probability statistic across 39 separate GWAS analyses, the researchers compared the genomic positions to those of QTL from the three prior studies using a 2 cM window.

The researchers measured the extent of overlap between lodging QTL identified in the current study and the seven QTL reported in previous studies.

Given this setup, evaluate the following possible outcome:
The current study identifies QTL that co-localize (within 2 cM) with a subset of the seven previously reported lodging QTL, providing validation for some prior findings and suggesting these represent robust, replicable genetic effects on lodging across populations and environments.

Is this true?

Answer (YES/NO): YES